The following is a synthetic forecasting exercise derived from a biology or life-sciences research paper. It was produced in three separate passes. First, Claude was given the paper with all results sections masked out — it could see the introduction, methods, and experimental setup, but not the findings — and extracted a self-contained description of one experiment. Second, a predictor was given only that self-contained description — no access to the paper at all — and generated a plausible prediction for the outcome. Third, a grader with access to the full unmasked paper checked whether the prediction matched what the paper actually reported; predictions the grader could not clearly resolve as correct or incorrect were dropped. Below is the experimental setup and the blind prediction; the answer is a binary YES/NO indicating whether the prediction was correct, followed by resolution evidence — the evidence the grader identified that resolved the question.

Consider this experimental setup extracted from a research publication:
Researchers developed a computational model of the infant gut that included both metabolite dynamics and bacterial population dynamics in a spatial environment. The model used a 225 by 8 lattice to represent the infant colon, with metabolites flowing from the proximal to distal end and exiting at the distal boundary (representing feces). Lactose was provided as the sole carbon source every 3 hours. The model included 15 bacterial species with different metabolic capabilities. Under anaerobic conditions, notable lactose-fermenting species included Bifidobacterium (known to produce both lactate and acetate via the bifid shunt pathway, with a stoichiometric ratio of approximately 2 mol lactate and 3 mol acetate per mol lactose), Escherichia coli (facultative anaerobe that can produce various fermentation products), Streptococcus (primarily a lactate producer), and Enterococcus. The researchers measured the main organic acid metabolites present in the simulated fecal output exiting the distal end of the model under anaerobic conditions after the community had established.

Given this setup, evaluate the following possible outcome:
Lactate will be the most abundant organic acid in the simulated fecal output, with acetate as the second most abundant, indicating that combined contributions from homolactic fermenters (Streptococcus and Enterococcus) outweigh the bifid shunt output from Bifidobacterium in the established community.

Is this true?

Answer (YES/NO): NO